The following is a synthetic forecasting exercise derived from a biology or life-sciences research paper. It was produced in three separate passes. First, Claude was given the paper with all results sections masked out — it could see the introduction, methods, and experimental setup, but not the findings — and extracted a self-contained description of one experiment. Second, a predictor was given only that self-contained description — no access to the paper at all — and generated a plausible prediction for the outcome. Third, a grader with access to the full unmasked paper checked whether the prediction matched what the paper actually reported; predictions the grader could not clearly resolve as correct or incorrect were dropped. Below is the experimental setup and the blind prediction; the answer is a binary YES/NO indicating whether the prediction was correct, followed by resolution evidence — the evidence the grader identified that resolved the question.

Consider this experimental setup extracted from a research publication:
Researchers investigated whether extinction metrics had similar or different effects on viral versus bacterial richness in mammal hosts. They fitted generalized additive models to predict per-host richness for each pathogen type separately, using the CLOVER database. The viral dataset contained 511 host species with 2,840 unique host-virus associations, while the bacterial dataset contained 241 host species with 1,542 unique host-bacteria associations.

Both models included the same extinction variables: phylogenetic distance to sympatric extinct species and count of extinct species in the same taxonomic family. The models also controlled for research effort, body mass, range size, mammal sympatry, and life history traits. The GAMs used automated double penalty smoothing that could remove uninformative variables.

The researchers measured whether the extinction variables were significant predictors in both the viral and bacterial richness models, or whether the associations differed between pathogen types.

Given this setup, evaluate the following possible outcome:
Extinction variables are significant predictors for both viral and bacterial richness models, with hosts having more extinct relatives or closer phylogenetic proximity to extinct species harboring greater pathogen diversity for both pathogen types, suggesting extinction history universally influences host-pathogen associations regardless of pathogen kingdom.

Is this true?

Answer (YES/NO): YES